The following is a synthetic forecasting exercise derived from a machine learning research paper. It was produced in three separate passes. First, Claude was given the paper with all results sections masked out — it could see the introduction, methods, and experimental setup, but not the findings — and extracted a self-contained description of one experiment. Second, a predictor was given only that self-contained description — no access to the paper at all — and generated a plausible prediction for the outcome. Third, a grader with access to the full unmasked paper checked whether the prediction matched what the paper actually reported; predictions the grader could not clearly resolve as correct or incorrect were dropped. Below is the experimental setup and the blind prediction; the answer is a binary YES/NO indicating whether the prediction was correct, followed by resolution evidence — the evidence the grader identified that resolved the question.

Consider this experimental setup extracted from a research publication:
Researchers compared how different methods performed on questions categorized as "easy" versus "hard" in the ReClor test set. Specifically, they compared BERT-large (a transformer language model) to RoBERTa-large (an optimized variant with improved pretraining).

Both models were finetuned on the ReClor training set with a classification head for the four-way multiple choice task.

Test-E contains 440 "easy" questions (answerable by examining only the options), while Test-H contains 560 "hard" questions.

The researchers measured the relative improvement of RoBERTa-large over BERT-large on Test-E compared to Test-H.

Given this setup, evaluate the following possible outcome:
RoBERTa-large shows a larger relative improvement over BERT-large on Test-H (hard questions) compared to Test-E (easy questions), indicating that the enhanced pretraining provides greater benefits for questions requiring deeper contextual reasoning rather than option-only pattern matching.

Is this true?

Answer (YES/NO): YES